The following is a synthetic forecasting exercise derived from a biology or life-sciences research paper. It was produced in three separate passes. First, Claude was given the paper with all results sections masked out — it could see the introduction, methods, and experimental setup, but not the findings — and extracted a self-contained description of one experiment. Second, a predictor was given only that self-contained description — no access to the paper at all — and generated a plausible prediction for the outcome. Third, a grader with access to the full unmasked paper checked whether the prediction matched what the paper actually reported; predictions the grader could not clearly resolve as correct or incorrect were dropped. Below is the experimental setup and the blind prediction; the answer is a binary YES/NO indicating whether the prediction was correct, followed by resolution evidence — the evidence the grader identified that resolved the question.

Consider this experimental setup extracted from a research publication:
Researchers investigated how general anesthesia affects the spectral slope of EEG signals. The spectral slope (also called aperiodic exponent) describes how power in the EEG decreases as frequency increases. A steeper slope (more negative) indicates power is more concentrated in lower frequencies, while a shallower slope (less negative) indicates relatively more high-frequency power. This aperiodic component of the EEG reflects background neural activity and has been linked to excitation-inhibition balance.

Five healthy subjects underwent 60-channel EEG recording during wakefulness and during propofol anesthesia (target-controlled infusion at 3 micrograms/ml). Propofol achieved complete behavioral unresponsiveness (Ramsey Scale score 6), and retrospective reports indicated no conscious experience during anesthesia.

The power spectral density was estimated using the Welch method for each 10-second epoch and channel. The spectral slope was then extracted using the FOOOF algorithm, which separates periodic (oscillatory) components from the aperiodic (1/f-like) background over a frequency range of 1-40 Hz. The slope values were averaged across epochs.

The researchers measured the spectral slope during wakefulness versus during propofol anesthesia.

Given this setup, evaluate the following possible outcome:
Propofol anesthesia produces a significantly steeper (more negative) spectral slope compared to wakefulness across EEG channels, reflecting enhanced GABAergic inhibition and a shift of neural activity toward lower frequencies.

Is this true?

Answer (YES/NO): YES